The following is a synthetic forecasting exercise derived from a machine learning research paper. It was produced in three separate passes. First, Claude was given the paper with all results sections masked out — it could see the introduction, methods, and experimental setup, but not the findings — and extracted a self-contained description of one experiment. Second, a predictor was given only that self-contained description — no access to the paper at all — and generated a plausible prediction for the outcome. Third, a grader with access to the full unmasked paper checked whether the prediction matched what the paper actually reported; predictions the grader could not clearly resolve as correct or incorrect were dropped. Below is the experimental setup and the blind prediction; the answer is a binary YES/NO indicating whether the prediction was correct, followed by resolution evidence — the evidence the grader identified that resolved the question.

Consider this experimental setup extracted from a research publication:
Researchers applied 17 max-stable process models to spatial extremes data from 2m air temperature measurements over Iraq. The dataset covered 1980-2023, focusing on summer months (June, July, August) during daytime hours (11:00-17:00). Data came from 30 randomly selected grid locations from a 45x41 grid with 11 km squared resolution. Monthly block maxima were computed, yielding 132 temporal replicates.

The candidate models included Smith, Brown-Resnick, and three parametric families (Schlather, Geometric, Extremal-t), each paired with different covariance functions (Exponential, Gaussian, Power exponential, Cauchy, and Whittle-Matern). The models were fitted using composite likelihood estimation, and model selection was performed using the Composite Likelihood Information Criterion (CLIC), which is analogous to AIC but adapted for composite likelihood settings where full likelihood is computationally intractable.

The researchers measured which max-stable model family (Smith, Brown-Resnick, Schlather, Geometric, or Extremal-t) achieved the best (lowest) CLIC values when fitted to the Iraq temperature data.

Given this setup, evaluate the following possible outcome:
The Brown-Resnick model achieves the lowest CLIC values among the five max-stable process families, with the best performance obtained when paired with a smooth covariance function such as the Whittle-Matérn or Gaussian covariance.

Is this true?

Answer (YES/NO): NO